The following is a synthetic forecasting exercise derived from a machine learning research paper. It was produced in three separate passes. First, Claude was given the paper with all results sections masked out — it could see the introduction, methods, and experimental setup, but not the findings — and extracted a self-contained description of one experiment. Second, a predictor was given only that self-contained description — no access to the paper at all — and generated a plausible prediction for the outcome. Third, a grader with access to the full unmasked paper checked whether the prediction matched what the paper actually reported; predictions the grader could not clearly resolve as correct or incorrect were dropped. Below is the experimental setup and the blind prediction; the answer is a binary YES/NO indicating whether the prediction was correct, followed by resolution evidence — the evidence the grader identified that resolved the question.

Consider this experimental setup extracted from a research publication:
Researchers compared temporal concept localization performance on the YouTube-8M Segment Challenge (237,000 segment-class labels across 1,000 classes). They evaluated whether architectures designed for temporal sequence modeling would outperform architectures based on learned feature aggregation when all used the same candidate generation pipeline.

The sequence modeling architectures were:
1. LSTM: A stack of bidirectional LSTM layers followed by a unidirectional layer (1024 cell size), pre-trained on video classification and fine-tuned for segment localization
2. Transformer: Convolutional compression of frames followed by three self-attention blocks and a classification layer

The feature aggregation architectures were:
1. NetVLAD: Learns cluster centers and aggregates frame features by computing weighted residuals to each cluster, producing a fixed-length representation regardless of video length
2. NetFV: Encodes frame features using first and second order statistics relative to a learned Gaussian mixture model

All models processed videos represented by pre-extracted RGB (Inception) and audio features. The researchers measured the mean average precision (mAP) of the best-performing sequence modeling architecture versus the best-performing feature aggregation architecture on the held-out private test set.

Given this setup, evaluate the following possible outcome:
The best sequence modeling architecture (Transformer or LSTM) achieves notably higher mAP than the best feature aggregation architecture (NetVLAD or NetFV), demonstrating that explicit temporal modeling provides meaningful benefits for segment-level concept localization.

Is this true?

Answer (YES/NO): NO